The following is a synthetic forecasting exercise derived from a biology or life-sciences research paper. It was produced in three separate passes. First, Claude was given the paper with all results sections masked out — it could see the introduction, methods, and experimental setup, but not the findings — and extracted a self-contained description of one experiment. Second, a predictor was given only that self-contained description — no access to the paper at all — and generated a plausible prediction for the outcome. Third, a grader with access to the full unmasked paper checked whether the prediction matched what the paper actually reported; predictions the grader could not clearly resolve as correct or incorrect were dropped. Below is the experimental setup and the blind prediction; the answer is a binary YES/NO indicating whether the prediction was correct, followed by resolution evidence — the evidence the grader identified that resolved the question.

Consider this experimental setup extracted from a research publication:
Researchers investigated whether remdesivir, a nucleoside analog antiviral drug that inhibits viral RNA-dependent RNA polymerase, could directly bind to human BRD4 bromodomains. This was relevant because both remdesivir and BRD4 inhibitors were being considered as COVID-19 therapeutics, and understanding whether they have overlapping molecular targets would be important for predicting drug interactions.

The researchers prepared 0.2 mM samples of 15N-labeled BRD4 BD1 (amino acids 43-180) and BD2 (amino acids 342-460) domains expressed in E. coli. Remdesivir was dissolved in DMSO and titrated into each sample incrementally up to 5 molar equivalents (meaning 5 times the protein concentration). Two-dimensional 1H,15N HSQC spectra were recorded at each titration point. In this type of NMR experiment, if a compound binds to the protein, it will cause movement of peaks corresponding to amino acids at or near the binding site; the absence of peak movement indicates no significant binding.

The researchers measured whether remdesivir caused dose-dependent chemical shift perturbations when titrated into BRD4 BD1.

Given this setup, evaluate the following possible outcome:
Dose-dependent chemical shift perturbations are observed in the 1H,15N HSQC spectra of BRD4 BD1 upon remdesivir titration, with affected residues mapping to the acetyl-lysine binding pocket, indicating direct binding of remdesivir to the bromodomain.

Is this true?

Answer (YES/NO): NO